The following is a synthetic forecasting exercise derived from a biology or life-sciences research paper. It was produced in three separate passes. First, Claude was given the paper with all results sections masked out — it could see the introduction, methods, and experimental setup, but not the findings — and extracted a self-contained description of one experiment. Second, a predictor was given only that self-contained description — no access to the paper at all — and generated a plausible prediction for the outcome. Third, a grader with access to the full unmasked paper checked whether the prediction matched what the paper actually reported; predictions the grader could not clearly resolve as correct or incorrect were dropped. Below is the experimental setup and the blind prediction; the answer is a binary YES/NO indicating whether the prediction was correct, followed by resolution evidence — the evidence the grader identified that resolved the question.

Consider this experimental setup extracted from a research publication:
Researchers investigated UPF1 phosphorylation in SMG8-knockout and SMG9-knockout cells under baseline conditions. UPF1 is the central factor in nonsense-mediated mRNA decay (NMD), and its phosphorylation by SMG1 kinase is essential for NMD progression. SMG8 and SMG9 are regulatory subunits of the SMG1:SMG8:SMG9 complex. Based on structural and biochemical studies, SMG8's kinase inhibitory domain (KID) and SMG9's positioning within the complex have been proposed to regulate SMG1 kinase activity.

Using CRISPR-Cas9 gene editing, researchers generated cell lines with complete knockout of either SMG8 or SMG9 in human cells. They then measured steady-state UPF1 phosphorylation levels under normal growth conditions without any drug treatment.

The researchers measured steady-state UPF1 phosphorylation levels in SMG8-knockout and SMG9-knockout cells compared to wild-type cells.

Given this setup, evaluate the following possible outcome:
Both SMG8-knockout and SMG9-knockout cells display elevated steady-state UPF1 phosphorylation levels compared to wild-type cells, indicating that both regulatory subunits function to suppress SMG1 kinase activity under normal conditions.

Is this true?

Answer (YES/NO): NO